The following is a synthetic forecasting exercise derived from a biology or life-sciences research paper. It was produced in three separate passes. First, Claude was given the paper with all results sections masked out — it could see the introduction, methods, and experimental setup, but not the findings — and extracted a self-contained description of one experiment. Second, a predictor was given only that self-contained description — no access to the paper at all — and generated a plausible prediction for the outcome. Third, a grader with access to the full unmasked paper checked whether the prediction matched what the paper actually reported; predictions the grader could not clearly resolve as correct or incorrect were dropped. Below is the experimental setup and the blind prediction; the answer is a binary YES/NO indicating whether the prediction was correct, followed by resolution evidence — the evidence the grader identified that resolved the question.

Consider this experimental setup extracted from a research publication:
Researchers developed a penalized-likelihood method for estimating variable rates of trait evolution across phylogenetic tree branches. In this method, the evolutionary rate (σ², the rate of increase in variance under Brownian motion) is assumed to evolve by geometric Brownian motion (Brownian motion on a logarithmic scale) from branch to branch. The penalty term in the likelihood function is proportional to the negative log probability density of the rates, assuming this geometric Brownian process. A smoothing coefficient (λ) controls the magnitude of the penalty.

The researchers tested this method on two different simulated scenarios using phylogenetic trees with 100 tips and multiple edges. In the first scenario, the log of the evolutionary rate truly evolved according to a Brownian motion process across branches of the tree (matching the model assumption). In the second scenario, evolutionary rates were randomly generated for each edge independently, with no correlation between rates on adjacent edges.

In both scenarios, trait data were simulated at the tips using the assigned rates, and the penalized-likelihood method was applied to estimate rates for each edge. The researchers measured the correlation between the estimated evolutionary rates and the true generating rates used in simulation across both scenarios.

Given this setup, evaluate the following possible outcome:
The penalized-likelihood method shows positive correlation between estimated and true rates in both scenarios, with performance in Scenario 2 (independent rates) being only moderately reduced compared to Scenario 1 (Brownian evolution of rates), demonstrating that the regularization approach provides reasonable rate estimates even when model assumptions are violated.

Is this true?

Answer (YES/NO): NO